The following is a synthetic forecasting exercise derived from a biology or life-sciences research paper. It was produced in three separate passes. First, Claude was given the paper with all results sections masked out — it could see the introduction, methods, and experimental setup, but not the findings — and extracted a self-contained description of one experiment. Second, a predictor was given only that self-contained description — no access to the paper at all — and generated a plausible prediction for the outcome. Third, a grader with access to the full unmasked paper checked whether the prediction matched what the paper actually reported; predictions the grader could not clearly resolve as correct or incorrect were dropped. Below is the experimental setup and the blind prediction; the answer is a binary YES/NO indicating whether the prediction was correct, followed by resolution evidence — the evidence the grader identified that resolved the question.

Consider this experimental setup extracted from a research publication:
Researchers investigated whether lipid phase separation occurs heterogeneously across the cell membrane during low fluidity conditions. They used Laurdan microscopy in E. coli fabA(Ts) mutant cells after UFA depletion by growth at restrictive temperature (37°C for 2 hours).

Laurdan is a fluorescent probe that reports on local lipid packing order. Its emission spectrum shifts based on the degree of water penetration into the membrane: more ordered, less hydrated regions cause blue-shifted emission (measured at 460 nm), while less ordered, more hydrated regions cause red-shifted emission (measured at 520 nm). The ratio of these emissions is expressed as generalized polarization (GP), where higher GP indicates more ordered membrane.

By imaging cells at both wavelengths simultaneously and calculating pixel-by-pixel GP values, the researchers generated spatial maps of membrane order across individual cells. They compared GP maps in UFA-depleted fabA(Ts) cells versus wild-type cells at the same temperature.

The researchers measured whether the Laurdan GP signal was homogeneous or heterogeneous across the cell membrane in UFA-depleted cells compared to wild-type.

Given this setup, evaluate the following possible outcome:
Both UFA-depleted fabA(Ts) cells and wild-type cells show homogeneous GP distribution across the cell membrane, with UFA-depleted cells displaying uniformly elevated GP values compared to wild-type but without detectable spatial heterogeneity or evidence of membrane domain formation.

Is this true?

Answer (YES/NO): NO